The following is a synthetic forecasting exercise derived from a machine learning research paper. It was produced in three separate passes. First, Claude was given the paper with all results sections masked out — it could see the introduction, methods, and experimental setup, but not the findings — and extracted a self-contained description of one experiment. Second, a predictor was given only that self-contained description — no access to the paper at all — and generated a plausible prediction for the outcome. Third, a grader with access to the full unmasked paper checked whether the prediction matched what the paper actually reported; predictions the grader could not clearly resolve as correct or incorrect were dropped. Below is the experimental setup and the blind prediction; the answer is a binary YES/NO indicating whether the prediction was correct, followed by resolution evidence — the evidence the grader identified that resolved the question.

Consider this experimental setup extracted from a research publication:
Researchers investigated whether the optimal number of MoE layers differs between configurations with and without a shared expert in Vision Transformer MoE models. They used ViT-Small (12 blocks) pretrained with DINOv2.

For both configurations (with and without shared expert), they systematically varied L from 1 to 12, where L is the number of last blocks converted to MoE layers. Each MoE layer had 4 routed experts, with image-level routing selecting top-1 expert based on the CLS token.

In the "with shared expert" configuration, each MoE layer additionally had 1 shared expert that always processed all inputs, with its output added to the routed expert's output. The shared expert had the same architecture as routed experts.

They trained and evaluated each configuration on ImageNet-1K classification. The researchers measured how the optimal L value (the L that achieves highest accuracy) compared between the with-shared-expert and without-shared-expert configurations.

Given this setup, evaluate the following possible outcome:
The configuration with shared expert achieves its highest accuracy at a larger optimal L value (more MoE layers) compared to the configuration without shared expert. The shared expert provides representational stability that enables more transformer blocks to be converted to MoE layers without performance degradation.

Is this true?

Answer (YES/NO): NO